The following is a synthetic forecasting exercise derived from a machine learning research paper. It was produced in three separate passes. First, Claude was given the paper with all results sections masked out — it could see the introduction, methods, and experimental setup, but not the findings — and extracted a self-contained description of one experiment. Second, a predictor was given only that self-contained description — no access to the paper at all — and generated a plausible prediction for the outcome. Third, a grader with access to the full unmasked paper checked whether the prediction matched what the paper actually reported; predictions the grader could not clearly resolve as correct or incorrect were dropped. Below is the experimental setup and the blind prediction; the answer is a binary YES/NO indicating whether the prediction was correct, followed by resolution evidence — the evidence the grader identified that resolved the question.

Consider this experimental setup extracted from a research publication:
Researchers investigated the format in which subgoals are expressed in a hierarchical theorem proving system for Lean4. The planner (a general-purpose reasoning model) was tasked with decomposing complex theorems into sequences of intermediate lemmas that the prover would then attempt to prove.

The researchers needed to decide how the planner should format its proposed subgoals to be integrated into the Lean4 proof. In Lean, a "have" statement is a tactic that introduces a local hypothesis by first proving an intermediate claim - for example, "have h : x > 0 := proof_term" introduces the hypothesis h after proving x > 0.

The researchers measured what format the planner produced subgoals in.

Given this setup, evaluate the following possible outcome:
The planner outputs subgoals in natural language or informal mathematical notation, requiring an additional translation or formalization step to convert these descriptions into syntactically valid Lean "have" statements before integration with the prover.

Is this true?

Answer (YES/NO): NO